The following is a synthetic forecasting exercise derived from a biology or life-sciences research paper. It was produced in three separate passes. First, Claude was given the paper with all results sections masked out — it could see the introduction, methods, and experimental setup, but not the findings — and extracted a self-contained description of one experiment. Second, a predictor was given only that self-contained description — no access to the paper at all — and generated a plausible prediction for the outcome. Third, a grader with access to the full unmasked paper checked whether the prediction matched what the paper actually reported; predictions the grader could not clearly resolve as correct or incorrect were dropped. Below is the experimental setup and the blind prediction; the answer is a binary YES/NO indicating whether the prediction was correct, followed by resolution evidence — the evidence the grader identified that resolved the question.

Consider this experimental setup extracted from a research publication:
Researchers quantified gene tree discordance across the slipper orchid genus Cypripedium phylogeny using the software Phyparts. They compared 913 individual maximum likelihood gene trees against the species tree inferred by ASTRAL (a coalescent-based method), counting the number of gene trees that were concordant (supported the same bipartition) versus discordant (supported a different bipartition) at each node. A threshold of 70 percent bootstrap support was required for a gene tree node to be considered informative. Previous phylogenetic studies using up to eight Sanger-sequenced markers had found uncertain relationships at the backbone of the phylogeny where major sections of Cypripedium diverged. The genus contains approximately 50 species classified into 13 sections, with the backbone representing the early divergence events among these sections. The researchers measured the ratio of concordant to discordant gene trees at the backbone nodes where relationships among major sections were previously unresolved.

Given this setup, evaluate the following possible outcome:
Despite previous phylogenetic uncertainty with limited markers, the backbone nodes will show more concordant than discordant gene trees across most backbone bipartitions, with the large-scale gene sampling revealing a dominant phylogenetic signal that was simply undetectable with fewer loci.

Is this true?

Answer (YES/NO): NO